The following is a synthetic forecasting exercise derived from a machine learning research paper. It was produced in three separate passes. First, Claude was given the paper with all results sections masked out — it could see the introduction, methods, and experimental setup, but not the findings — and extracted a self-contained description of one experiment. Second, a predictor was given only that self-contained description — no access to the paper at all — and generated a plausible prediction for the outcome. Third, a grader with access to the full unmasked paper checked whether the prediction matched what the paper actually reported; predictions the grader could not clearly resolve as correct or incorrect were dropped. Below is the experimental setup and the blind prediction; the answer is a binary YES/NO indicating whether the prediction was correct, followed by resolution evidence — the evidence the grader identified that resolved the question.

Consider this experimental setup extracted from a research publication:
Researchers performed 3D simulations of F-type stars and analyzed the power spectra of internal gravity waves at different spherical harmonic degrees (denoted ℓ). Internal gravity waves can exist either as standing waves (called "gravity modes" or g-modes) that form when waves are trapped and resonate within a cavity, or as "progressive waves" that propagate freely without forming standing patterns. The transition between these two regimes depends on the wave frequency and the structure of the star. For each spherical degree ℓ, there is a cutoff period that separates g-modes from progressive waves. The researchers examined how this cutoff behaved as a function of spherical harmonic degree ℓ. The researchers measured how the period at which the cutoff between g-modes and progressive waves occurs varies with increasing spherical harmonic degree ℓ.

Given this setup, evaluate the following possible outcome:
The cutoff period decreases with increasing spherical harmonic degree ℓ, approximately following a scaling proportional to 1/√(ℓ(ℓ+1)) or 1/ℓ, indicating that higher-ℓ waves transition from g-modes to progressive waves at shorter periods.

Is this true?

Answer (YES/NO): NO